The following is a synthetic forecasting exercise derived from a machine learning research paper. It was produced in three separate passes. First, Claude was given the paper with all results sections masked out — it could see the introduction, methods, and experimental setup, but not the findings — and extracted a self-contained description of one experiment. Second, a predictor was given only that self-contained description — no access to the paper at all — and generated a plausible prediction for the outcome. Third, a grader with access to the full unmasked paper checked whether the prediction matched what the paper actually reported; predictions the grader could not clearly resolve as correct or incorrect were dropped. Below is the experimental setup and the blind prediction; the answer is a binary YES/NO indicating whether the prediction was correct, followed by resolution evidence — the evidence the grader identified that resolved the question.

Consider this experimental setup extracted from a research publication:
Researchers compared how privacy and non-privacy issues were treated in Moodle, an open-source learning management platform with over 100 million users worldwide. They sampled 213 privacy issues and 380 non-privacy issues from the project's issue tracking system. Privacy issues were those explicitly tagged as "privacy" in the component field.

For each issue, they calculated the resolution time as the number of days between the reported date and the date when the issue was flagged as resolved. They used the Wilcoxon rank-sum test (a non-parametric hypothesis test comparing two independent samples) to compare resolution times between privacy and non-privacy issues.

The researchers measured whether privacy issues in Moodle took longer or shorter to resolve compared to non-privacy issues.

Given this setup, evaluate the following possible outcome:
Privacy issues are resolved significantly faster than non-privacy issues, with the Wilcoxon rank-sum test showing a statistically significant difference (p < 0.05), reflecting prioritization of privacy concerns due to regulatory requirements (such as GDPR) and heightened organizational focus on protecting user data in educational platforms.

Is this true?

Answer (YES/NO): YES